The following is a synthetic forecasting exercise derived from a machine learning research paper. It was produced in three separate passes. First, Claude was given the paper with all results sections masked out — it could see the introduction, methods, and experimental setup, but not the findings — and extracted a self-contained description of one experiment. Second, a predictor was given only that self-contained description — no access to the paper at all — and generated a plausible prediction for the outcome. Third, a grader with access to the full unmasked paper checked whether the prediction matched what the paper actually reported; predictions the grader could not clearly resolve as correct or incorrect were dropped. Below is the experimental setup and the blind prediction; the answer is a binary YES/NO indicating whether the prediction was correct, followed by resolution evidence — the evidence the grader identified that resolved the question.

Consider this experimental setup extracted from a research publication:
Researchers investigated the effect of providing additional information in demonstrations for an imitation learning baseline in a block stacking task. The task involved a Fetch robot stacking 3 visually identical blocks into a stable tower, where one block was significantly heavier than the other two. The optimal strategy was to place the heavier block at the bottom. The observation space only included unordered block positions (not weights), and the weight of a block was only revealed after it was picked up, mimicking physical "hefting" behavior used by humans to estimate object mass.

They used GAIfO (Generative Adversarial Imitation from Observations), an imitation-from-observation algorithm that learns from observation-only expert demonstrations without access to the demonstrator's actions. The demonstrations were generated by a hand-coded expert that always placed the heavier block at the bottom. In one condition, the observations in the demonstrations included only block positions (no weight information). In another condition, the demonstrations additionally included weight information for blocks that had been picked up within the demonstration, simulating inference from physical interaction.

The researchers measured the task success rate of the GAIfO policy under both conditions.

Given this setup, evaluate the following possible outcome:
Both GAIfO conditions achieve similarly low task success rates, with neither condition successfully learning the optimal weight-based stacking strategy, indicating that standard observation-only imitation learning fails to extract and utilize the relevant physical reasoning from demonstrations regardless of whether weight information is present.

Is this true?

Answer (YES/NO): NO